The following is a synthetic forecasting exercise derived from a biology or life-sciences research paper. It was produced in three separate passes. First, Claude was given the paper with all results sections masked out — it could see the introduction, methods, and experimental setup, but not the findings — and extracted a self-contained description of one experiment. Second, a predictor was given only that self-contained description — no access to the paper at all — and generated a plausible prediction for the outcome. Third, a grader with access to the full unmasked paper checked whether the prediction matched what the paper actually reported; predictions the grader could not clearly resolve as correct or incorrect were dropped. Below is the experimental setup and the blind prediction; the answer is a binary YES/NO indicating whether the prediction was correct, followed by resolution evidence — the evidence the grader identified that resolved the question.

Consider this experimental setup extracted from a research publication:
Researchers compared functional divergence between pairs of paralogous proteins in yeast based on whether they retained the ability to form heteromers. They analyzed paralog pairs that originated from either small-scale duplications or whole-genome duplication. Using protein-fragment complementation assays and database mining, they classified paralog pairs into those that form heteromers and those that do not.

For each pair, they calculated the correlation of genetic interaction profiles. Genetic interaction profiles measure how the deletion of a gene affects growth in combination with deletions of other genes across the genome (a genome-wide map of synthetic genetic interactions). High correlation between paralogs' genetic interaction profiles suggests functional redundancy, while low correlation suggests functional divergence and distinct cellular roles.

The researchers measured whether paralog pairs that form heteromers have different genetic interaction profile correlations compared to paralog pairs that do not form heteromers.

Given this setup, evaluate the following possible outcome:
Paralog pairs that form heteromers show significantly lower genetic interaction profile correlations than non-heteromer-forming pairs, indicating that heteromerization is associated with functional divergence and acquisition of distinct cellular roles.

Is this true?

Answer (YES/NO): NO